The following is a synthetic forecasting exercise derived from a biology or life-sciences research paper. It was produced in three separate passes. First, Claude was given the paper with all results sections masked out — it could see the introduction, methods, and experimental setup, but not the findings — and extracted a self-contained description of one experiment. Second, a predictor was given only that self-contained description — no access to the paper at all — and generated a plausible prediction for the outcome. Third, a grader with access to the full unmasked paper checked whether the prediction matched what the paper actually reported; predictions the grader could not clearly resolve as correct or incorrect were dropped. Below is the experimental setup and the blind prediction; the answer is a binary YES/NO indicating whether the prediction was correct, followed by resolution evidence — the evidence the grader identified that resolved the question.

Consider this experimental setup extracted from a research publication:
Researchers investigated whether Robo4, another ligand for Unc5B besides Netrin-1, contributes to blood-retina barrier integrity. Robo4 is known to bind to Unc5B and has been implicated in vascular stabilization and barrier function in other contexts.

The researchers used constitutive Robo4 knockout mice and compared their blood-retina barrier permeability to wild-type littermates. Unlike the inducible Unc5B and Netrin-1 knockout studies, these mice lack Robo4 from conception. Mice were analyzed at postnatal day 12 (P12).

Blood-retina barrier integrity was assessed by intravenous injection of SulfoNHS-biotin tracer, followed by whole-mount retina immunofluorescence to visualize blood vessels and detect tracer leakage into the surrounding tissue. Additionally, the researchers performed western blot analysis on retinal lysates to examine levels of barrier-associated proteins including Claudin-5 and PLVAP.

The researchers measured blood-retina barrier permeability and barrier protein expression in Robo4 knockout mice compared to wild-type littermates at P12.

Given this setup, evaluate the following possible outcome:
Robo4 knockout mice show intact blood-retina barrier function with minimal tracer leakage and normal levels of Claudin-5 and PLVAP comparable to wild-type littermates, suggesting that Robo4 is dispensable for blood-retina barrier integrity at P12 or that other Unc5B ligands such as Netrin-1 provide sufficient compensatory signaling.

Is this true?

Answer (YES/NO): YES